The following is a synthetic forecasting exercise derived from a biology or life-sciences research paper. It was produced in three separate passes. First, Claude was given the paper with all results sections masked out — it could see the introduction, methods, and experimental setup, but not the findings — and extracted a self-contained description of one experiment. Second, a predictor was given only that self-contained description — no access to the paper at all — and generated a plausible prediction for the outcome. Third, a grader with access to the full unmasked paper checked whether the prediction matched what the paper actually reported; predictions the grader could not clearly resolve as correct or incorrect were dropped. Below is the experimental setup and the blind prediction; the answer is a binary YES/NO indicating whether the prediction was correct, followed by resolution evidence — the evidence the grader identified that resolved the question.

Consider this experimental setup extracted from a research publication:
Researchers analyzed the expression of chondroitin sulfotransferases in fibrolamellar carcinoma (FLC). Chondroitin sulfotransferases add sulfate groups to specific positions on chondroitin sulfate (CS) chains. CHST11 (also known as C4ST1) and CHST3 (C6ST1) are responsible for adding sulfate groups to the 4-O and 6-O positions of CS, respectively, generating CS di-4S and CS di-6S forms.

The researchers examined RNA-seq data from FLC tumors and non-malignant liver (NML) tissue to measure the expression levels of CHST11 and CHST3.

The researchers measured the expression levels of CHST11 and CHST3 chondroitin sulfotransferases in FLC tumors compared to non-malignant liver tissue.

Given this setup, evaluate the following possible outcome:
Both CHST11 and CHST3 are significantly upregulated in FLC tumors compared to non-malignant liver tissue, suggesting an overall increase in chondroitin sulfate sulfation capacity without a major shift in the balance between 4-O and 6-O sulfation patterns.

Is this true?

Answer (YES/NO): YES